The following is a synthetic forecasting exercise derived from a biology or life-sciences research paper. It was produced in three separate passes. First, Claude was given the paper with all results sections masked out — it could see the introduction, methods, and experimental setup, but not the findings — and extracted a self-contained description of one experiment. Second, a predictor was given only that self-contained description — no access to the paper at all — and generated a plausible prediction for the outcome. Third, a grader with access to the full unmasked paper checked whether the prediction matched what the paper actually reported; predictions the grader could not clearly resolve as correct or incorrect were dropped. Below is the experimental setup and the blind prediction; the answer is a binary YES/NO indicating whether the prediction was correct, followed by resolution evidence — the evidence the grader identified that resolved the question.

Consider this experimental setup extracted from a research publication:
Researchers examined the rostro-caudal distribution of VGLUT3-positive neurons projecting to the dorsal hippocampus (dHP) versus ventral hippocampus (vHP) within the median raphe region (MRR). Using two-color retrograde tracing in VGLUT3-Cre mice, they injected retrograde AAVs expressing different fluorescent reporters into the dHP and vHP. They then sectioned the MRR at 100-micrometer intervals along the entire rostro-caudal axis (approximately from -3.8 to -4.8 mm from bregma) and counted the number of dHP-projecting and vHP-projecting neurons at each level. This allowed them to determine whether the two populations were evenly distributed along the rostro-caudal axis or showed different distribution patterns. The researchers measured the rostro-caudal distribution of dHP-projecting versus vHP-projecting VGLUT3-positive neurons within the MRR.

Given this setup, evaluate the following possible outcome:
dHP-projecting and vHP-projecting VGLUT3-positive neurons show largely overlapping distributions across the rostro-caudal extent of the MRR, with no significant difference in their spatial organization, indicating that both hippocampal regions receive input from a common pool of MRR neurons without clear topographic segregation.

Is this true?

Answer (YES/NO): NO